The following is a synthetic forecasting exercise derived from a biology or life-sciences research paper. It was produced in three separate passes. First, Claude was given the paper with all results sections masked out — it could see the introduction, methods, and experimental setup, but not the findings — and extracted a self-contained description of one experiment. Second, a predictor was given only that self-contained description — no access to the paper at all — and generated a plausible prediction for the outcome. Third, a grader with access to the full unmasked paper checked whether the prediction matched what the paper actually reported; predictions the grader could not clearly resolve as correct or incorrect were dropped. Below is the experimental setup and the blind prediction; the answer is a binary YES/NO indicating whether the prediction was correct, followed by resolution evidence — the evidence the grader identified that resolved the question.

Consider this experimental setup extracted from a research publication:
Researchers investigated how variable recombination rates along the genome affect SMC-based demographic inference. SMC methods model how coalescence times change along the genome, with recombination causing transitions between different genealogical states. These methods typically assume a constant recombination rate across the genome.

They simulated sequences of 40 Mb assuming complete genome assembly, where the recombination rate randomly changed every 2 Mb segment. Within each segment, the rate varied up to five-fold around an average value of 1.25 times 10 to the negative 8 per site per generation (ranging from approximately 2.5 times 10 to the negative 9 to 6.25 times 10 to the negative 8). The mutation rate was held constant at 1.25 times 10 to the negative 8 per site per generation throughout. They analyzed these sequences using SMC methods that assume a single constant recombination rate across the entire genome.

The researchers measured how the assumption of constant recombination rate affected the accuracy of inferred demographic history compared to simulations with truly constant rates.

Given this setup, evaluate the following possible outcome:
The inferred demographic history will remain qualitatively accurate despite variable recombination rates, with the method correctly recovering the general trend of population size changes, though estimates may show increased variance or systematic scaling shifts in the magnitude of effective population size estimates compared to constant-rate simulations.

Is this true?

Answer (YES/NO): NO